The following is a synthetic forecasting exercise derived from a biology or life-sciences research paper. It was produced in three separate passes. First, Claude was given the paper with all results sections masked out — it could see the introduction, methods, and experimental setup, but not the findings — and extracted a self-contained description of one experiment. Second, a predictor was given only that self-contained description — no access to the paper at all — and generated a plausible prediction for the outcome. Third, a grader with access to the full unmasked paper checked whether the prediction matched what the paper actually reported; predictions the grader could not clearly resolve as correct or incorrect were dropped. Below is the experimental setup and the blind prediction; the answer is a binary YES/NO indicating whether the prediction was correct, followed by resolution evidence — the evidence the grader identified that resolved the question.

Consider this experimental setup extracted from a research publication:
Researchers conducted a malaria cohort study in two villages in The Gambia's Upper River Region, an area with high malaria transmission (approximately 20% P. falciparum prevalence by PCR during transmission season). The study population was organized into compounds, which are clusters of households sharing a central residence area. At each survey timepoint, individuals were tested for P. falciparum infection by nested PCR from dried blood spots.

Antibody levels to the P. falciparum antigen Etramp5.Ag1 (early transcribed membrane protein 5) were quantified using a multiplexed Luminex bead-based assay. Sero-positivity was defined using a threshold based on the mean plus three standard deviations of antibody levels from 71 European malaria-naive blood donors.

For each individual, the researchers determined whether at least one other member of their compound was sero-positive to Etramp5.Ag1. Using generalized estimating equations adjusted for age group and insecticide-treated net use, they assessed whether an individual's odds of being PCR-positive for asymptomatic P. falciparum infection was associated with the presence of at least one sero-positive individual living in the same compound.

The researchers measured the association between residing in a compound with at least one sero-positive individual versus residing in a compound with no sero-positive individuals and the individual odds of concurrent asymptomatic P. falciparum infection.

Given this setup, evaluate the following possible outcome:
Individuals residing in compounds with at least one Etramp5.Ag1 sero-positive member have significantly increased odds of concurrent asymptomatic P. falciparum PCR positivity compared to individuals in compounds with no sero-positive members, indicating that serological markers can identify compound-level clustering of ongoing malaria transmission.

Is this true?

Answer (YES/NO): YES